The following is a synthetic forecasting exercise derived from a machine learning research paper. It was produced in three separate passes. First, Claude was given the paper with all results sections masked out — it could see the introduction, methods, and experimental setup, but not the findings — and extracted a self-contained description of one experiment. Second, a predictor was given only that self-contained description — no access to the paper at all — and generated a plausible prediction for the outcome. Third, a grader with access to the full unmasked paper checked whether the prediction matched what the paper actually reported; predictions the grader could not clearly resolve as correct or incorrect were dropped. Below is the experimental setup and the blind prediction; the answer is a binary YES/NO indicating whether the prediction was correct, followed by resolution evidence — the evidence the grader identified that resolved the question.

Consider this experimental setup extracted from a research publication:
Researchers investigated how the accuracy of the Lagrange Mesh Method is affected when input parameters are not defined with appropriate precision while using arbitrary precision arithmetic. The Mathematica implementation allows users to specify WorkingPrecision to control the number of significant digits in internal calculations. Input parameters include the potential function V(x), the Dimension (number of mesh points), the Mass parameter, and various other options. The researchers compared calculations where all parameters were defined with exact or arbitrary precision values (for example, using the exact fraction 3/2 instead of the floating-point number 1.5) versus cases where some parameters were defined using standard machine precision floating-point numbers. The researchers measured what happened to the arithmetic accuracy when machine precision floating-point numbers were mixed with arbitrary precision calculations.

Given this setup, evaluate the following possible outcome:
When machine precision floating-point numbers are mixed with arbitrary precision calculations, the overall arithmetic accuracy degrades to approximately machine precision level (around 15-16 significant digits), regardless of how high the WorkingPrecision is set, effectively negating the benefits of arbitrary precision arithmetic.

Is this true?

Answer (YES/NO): YES